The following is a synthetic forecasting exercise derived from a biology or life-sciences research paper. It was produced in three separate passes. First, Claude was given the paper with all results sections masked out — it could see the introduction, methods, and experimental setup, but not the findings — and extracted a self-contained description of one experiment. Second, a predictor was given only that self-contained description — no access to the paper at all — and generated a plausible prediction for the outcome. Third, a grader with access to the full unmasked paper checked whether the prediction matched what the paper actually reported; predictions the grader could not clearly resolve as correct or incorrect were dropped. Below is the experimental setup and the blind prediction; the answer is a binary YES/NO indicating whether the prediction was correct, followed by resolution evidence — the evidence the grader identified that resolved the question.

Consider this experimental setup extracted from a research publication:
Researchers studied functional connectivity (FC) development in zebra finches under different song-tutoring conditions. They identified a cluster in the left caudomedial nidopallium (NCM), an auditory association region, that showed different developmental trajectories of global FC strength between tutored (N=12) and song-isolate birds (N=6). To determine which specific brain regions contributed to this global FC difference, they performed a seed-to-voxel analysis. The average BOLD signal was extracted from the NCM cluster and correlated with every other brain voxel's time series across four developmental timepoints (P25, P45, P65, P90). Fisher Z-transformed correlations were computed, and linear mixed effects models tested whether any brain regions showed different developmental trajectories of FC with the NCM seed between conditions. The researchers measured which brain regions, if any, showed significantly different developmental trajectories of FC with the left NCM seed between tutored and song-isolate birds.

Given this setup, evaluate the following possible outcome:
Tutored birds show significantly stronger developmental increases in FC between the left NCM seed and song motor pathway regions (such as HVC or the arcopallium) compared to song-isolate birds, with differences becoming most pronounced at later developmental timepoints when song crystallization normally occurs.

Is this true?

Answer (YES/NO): NO